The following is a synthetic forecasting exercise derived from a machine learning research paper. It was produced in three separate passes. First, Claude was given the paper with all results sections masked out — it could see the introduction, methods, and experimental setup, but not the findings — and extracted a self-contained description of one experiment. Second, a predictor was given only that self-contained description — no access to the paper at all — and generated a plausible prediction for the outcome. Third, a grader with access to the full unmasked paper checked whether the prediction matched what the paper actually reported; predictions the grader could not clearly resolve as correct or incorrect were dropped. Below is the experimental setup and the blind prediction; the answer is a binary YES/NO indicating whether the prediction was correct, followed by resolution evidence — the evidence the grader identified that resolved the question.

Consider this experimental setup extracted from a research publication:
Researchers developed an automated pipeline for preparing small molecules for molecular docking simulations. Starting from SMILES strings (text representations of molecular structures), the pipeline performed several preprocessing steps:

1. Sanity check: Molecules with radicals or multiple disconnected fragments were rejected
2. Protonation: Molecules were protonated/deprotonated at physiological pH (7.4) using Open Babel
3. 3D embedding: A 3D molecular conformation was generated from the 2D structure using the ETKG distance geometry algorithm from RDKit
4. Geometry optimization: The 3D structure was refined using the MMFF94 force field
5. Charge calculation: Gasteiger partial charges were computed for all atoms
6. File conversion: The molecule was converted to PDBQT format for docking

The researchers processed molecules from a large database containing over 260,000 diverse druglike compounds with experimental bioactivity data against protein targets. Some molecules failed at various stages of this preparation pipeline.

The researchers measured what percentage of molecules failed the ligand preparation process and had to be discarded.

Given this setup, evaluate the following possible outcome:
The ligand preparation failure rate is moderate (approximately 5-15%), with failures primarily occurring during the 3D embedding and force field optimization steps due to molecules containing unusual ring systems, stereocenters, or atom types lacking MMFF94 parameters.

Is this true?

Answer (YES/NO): NO